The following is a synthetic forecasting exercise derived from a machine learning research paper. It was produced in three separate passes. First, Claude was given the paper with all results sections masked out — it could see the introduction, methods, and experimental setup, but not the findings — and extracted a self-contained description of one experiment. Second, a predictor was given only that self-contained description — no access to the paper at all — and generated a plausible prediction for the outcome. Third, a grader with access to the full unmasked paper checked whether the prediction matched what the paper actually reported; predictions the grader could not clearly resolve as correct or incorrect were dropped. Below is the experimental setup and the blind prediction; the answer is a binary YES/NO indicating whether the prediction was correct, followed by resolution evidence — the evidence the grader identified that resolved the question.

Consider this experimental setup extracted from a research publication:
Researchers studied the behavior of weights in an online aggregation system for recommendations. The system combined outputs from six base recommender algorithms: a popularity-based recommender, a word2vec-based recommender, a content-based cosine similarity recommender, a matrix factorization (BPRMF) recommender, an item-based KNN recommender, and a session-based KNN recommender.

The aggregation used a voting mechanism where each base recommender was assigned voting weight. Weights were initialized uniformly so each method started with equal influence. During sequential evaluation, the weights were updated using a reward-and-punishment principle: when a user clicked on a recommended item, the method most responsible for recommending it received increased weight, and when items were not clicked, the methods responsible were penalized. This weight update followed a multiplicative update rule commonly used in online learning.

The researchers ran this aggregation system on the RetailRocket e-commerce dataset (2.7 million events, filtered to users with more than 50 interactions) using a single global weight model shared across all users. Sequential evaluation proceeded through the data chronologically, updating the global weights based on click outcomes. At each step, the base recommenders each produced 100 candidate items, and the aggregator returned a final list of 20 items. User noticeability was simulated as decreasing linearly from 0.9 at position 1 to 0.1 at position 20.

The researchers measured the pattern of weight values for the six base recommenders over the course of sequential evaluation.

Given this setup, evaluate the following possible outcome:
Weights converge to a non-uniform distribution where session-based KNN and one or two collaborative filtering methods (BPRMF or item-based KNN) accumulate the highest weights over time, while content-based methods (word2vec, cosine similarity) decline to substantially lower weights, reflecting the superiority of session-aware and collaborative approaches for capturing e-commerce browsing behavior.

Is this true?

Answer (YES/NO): NO